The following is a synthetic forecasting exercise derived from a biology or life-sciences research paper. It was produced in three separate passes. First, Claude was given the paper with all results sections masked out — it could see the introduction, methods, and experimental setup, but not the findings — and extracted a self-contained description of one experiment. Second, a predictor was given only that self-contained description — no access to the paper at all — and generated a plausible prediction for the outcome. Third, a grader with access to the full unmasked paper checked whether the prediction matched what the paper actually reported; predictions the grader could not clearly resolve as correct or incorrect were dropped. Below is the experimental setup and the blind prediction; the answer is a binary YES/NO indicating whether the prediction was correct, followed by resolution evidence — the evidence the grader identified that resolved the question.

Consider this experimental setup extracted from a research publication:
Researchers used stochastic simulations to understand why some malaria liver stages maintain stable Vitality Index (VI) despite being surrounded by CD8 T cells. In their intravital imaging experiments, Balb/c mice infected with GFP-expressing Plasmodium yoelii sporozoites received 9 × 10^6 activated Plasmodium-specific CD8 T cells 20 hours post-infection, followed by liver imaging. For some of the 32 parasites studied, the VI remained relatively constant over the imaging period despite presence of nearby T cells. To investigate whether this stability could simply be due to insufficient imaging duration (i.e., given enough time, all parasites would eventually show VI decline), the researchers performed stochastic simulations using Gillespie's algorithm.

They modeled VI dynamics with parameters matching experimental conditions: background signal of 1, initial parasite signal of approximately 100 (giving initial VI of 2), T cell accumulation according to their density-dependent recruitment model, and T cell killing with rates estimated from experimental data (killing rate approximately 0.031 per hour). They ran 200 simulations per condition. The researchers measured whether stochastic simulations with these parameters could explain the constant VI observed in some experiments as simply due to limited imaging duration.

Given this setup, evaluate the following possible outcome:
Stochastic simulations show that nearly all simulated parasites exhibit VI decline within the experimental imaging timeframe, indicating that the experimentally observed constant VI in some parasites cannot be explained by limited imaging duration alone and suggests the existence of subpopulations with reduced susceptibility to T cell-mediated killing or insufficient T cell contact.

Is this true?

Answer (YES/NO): YES